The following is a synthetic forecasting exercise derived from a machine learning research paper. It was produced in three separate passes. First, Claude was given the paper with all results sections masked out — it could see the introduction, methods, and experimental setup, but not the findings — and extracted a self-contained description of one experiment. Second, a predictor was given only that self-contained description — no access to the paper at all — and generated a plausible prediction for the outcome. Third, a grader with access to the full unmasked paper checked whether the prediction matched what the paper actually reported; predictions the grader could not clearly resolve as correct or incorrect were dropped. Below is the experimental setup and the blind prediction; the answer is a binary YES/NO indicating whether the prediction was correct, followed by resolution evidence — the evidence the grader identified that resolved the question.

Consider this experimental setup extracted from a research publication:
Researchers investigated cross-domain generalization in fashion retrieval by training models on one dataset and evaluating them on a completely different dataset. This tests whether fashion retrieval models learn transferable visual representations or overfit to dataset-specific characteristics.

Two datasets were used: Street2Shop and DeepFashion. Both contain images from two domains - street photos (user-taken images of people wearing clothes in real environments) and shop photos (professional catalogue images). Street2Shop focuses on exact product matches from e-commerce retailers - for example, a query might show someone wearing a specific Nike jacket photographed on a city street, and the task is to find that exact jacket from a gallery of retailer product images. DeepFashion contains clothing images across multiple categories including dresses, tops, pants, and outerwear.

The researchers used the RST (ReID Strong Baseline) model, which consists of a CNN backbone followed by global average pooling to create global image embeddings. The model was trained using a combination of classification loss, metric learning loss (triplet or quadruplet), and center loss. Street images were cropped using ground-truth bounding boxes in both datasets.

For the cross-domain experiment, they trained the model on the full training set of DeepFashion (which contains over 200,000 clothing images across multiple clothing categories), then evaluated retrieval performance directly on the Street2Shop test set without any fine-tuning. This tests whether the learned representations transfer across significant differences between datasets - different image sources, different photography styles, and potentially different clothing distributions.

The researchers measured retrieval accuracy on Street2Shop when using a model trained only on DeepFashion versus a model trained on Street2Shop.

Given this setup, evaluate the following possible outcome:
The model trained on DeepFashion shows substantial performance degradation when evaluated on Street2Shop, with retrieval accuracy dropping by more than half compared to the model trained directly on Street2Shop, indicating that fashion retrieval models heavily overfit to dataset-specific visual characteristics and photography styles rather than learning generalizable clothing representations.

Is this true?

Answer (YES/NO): NO